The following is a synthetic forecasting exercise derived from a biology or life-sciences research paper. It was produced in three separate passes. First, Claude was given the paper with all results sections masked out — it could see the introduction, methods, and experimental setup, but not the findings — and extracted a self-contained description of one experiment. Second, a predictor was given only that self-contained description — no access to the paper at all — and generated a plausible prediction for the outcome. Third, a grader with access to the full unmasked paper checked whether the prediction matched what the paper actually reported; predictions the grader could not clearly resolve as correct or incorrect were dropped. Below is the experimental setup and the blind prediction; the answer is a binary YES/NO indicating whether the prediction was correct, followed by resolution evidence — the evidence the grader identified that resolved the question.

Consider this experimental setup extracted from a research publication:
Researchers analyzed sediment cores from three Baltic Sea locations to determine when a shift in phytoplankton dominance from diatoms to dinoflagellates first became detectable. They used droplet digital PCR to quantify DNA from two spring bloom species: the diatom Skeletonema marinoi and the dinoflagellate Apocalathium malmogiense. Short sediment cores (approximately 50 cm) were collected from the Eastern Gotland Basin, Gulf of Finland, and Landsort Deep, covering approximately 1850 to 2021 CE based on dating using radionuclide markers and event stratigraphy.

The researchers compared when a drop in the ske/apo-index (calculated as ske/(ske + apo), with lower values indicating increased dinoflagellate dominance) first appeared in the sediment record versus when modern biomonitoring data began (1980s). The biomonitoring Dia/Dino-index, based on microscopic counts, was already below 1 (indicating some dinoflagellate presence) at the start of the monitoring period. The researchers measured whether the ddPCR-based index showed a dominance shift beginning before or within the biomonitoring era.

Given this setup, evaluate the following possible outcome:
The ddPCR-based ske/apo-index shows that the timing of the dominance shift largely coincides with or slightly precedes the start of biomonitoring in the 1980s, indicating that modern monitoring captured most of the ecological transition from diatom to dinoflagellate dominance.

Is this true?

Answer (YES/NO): NO